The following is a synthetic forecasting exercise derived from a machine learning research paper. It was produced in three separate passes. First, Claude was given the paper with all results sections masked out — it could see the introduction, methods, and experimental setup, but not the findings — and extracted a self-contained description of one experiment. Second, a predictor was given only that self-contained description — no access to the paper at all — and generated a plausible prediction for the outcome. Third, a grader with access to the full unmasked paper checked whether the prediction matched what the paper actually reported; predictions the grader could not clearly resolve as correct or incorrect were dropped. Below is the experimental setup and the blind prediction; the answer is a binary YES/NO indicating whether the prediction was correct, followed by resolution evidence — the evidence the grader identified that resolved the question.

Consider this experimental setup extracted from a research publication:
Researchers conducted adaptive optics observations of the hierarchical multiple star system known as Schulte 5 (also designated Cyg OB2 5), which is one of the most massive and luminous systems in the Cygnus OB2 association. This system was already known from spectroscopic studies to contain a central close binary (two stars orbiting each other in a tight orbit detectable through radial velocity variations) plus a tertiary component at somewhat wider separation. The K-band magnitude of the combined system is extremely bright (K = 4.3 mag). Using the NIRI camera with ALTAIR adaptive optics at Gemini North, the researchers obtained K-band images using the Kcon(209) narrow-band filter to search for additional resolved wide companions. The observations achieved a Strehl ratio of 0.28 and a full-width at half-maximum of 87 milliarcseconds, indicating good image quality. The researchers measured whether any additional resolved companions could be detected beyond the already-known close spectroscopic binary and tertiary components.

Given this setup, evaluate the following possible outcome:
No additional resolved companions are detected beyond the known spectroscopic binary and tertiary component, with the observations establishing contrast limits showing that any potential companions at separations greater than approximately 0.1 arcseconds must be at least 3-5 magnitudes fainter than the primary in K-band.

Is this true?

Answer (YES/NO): NO